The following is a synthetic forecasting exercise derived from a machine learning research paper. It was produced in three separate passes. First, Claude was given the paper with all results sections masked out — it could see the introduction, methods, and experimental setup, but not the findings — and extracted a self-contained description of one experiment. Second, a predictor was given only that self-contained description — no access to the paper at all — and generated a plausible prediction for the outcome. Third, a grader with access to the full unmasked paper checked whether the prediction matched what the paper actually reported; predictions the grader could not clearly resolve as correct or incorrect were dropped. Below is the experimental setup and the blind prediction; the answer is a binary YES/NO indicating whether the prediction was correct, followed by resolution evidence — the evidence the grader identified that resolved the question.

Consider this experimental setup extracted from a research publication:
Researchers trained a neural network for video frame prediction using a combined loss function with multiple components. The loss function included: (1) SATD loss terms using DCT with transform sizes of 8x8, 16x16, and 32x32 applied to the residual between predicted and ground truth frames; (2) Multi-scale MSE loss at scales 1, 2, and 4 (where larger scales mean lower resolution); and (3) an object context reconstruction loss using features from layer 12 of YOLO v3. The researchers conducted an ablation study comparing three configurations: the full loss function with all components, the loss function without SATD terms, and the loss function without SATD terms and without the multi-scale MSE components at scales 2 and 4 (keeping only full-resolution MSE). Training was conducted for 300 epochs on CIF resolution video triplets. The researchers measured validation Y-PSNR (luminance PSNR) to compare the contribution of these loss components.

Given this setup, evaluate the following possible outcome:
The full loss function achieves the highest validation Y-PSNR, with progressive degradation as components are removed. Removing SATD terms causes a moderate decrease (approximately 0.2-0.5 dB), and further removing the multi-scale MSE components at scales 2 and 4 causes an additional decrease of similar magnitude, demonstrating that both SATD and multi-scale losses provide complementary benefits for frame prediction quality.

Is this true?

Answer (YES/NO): NO